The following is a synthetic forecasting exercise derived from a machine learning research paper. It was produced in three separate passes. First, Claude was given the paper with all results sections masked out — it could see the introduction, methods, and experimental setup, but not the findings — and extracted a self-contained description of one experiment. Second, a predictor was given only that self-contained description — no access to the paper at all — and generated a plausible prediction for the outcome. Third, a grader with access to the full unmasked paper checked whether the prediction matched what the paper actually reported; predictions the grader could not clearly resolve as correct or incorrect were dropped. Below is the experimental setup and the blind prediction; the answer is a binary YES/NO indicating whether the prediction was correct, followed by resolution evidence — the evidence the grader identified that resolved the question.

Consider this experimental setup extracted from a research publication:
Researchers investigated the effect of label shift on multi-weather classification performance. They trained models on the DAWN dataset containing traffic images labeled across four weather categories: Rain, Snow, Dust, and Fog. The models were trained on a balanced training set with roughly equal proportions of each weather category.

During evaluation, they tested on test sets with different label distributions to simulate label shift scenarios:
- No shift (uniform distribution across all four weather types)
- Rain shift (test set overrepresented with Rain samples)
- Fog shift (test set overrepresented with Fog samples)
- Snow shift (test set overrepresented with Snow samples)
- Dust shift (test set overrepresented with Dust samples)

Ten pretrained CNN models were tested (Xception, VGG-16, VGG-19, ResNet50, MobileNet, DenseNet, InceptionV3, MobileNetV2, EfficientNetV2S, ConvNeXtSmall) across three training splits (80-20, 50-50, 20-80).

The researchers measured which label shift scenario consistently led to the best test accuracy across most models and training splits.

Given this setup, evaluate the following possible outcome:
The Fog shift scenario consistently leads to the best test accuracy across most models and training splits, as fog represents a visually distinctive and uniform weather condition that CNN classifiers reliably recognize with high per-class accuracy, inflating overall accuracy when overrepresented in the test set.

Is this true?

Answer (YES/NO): NO